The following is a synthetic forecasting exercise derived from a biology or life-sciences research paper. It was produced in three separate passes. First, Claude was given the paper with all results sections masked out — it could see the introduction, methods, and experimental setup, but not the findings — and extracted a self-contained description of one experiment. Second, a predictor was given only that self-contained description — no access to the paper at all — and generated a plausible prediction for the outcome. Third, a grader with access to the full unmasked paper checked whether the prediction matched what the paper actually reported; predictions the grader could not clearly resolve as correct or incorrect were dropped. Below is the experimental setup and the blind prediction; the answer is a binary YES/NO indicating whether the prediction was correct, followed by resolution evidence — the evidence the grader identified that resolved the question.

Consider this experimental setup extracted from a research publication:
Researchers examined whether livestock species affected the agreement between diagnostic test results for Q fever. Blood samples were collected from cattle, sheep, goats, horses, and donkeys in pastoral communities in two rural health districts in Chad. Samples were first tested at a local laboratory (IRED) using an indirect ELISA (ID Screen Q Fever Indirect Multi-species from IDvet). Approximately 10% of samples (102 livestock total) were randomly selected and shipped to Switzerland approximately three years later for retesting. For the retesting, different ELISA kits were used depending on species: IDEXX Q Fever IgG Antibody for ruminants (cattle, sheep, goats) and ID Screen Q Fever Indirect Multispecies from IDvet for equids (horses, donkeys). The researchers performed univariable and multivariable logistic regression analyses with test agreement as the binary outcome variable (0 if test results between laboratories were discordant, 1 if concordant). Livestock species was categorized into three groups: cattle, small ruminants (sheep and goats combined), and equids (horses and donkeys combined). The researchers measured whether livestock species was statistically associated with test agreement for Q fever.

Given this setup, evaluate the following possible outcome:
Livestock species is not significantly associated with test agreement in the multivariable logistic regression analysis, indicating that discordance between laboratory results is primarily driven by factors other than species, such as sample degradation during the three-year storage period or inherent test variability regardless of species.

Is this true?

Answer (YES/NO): YES